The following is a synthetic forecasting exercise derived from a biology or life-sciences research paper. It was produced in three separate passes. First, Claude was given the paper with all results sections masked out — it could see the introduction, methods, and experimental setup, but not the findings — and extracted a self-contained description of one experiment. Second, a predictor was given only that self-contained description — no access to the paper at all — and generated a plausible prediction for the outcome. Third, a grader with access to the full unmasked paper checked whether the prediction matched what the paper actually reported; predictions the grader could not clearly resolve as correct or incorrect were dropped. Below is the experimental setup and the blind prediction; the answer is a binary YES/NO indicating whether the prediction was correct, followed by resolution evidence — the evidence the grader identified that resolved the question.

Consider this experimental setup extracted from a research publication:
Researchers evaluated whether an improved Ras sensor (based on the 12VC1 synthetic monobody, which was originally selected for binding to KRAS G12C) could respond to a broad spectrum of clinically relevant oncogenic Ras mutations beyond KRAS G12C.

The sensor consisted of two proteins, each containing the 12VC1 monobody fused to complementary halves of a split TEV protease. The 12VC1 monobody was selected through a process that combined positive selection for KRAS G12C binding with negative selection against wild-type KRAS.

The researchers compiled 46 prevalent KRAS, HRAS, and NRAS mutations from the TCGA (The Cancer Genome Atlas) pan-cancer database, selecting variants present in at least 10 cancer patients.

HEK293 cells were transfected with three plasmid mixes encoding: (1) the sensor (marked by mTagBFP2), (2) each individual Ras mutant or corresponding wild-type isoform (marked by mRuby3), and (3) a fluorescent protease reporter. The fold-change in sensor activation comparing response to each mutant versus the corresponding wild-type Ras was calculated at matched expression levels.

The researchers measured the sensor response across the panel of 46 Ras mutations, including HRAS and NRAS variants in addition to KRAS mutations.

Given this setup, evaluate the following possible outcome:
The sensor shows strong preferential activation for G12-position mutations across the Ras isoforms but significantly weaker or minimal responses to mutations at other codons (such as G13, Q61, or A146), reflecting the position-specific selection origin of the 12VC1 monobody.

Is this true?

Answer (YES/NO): NO